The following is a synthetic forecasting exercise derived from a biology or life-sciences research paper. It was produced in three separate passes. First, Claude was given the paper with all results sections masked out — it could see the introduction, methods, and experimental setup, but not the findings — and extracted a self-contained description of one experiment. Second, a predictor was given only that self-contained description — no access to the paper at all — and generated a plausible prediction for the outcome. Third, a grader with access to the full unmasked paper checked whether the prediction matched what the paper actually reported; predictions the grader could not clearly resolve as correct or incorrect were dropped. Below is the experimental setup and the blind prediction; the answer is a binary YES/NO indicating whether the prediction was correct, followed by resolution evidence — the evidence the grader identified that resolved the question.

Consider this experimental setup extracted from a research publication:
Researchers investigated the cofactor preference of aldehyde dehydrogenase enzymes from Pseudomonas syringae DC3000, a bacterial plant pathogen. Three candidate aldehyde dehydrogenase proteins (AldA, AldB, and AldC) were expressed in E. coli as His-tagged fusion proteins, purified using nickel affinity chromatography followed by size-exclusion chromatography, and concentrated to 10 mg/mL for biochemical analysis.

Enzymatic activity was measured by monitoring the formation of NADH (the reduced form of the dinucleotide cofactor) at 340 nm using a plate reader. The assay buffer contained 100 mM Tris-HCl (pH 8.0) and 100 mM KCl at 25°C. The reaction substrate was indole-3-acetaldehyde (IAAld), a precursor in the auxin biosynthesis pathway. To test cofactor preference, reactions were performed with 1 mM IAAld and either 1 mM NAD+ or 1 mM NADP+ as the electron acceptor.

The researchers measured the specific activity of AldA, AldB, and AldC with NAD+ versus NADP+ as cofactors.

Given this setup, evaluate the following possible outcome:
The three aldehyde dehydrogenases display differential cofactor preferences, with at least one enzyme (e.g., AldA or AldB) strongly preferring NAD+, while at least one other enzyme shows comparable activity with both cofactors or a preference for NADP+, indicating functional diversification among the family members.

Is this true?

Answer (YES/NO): NO